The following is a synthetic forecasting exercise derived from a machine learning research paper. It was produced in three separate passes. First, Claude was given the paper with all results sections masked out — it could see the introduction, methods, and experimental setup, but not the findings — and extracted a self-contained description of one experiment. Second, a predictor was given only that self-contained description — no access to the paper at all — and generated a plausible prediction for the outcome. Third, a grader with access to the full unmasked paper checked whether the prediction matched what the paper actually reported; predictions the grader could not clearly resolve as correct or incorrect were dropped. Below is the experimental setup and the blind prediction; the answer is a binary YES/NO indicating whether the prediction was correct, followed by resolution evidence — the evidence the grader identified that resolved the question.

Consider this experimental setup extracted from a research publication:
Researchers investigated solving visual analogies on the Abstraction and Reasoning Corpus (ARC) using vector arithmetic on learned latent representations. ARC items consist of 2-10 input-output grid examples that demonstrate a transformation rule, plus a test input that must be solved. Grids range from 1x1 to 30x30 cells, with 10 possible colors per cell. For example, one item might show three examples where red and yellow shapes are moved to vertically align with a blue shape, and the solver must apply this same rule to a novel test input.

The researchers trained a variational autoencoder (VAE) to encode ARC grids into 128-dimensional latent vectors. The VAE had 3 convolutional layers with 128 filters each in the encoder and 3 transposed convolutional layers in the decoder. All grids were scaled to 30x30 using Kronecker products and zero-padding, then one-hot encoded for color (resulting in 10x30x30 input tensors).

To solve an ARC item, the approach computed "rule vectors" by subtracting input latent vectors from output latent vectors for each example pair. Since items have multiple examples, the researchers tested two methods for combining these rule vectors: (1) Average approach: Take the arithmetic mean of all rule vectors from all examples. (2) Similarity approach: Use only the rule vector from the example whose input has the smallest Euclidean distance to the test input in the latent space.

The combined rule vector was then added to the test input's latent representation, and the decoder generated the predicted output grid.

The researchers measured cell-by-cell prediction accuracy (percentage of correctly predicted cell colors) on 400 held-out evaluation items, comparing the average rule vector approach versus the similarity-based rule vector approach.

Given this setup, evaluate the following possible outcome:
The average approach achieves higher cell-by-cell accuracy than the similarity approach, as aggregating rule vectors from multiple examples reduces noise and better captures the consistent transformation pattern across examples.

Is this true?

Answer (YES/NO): YES